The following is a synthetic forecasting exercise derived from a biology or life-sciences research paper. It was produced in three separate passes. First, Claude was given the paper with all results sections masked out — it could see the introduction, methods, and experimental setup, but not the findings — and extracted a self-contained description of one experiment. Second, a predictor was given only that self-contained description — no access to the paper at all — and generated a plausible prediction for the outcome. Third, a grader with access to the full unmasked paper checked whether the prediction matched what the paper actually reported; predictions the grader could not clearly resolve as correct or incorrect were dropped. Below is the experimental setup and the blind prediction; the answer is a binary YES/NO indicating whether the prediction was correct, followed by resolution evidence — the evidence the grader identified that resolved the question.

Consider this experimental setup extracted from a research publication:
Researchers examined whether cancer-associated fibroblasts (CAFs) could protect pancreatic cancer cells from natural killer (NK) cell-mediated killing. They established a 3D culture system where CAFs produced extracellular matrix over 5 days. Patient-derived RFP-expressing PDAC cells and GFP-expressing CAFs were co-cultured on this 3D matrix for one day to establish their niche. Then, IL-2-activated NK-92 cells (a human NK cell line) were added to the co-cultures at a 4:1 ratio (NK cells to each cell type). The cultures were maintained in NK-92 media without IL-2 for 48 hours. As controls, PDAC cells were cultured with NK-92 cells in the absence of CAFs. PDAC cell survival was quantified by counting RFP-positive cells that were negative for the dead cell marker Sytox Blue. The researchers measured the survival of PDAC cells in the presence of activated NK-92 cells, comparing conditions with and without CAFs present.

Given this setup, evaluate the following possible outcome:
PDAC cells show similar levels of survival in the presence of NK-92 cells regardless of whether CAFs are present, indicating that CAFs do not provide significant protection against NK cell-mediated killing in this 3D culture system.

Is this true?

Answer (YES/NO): NO